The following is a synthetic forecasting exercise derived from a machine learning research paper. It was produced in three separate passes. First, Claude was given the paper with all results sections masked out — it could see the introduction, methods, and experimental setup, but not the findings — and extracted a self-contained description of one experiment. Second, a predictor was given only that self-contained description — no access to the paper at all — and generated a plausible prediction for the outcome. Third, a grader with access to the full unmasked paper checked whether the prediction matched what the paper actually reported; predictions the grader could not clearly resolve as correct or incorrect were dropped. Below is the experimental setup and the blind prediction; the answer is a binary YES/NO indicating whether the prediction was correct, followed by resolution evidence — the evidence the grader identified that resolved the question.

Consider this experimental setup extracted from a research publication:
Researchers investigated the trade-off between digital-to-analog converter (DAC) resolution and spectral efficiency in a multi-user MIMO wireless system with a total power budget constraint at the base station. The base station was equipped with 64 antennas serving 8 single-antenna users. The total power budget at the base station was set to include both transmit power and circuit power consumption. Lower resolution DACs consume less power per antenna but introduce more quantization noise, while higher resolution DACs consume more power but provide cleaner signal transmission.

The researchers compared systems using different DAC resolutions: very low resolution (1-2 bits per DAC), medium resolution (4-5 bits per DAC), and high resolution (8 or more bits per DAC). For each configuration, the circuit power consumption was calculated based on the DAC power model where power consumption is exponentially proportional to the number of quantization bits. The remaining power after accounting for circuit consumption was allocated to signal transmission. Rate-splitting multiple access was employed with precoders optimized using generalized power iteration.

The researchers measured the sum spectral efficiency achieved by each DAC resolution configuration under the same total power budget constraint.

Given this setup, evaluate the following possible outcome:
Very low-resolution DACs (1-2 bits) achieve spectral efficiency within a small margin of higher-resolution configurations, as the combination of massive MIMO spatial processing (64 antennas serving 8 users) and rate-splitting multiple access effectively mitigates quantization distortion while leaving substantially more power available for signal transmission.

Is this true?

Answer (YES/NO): NO